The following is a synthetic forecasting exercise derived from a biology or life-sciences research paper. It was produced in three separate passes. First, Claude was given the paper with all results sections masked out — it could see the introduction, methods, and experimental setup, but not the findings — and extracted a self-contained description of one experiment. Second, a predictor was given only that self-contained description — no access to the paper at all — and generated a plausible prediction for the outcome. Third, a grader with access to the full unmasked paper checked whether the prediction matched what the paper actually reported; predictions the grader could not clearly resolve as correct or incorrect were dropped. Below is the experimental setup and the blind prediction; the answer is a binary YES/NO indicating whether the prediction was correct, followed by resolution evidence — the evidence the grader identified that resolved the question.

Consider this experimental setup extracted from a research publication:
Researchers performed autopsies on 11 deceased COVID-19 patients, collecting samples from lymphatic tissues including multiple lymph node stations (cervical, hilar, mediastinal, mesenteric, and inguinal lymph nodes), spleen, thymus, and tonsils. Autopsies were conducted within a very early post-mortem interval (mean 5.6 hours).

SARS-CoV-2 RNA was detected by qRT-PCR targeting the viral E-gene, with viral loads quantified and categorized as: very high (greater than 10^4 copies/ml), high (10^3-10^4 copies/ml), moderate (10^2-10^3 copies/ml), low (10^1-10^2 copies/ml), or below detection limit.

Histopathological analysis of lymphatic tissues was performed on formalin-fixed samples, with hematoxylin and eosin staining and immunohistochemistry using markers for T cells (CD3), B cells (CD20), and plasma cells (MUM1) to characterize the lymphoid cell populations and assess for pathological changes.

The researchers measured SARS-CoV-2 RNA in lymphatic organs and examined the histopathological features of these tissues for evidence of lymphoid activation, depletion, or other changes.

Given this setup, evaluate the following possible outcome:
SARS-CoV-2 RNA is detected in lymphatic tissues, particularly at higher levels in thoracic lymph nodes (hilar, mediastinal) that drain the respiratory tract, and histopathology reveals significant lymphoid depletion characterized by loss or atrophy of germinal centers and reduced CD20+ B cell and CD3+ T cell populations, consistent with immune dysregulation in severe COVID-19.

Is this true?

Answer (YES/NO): NO